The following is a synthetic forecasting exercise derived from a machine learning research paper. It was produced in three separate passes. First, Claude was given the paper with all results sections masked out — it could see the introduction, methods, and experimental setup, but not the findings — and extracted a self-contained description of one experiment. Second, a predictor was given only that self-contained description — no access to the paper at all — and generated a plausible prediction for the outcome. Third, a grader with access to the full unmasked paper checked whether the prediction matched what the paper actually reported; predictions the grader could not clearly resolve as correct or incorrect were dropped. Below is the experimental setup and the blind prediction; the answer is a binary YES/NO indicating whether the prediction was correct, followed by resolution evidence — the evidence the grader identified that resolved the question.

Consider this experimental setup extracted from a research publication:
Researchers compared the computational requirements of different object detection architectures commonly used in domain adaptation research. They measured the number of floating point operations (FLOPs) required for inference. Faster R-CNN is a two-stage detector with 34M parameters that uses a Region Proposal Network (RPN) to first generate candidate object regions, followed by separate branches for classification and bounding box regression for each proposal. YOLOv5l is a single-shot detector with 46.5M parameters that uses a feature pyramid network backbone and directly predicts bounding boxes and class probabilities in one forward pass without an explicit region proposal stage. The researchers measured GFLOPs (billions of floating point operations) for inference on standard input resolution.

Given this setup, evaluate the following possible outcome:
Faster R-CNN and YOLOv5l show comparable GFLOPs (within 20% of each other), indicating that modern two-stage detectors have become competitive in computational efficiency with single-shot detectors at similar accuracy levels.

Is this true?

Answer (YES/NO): NO